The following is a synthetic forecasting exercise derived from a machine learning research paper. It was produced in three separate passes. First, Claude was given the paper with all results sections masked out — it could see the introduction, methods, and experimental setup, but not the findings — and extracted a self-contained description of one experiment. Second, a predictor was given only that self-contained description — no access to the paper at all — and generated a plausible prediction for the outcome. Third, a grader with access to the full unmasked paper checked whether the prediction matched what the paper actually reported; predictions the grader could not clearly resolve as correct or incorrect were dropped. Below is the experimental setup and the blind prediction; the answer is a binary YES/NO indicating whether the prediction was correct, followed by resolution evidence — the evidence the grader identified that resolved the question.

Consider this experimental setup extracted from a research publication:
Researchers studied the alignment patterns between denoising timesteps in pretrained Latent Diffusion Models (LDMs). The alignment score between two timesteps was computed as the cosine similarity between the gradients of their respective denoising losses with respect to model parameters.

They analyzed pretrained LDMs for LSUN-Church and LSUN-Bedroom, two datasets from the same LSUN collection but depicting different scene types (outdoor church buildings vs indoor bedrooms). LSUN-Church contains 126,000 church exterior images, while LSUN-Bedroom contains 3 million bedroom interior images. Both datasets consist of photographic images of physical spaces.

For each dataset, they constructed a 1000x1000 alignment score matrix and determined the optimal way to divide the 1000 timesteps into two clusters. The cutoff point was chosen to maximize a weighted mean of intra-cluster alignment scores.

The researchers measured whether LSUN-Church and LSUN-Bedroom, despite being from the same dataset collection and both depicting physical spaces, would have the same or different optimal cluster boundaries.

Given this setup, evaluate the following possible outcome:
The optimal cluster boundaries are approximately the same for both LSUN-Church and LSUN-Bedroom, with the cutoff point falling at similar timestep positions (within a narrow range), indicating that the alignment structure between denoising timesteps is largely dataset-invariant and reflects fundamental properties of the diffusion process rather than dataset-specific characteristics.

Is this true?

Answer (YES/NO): NO